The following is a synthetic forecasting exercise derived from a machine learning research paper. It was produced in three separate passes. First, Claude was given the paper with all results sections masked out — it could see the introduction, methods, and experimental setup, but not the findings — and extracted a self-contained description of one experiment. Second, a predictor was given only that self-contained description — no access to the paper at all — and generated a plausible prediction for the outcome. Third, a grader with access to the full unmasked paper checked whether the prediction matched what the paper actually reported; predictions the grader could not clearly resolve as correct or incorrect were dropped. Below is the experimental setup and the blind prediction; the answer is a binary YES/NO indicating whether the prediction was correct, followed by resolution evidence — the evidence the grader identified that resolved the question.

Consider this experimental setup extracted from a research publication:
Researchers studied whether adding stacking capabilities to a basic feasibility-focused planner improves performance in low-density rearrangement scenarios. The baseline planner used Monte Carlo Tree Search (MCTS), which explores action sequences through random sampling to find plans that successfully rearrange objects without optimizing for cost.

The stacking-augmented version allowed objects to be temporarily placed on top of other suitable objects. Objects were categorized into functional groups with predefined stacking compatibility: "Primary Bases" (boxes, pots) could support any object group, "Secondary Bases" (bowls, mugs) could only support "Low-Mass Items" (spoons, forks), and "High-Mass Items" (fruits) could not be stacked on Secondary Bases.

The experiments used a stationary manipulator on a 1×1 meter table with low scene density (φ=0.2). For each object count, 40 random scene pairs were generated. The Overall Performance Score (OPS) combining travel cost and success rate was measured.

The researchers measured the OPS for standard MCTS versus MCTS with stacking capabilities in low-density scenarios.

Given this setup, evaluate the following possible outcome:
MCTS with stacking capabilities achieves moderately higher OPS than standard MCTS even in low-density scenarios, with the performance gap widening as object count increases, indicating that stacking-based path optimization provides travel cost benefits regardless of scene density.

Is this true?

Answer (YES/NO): NO